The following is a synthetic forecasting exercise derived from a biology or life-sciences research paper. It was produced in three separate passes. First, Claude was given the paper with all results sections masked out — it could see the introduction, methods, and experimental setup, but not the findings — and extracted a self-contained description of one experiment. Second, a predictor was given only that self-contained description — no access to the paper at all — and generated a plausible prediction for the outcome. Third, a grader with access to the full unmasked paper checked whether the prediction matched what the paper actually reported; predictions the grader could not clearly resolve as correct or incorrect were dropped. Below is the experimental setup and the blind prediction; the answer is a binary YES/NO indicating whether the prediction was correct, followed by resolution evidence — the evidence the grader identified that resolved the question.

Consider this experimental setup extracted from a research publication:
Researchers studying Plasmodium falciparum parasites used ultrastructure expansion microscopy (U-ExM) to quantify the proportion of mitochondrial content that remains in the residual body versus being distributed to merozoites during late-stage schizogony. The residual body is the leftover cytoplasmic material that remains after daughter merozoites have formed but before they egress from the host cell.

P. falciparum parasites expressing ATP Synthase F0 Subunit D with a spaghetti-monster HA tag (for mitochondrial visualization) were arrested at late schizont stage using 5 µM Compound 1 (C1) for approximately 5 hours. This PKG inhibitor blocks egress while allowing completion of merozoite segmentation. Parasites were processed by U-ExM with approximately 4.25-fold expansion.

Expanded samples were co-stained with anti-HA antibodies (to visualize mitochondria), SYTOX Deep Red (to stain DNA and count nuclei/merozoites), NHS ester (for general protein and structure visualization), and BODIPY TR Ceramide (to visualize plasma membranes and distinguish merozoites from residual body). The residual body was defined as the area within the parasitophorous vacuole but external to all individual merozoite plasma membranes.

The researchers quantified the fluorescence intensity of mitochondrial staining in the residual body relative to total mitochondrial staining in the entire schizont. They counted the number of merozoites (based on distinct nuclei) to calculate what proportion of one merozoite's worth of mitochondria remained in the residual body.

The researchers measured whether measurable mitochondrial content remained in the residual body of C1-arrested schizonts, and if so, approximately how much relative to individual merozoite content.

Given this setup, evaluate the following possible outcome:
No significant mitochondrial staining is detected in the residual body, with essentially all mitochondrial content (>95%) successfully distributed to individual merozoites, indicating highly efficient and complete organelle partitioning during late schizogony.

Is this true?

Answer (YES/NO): NO